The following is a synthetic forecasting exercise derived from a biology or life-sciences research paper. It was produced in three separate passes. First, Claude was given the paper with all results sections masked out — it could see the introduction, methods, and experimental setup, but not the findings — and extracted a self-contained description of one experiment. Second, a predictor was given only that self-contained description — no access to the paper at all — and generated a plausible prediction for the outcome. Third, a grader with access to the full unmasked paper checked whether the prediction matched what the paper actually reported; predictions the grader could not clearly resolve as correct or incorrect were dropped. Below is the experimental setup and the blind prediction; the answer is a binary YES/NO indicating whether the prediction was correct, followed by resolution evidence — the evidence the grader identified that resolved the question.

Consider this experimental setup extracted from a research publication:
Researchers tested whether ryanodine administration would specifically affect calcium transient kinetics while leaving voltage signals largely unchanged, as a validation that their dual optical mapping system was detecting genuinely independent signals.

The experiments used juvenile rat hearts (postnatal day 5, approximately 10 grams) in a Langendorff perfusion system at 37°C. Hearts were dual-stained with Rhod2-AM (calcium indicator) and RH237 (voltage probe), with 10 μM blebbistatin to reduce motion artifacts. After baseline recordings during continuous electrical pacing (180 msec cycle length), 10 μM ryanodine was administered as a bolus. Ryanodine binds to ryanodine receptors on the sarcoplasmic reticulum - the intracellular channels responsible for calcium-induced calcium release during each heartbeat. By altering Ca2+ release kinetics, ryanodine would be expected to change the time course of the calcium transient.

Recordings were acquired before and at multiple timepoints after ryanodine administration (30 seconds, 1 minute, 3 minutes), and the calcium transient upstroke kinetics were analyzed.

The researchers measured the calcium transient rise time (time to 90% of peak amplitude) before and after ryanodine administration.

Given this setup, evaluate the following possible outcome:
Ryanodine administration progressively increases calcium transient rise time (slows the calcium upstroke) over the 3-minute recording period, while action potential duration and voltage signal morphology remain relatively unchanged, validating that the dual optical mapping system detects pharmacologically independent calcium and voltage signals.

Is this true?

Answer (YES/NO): NO